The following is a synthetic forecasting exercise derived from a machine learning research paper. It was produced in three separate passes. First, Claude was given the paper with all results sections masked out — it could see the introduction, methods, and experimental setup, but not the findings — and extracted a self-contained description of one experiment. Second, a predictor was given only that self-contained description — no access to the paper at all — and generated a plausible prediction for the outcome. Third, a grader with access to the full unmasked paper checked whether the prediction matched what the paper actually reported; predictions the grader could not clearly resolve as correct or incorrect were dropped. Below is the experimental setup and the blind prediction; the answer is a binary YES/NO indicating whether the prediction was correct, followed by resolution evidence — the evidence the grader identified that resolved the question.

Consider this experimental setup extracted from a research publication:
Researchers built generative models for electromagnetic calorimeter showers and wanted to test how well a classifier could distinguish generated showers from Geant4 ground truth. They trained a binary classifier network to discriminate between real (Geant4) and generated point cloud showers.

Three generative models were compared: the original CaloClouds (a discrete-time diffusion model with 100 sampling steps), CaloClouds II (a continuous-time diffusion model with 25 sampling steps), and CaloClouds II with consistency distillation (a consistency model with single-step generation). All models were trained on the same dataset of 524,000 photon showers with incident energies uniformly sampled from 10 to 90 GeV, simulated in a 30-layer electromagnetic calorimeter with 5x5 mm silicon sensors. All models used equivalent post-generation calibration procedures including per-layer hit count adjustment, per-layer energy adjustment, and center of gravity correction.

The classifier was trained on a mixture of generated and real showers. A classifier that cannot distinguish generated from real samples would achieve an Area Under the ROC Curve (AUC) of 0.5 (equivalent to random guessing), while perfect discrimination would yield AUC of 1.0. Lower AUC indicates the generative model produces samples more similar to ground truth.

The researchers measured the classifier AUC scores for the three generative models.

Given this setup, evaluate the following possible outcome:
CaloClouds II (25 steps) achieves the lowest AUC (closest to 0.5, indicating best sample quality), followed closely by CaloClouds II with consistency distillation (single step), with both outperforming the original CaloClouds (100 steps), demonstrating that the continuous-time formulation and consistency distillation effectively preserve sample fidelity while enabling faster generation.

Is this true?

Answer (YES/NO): NO